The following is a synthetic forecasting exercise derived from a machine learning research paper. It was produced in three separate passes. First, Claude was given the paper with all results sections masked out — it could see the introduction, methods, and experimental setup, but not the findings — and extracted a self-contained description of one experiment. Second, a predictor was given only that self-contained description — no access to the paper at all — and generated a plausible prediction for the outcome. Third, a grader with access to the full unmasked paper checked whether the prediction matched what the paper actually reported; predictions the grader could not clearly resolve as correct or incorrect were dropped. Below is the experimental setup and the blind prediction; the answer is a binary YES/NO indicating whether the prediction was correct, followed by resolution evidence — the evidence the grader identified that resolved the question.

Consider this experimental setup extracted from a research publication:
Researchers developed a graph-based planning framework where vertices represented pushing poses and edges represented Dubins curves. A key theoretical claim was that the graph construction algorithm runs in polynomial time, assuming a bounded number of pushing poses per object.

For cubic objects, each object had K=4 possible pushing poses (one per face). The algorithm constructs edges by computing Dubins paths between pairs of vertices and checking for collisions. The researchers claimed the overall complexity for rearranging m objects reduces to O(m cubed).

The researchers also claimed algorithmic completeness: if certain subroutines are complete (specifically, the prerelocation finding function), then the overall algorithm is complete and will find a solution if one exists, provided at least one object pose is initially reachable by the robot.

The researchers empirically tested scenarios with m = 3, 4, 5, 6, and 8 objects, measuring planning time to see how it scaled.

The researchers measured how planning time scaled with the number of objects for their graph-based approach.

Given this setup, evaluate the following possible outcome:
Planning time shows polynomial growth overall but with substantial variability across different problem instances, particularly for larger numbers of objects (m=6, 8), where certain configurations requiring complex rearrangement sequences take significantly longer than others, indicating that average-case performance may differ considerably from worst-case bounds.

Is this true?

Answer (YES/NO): NO